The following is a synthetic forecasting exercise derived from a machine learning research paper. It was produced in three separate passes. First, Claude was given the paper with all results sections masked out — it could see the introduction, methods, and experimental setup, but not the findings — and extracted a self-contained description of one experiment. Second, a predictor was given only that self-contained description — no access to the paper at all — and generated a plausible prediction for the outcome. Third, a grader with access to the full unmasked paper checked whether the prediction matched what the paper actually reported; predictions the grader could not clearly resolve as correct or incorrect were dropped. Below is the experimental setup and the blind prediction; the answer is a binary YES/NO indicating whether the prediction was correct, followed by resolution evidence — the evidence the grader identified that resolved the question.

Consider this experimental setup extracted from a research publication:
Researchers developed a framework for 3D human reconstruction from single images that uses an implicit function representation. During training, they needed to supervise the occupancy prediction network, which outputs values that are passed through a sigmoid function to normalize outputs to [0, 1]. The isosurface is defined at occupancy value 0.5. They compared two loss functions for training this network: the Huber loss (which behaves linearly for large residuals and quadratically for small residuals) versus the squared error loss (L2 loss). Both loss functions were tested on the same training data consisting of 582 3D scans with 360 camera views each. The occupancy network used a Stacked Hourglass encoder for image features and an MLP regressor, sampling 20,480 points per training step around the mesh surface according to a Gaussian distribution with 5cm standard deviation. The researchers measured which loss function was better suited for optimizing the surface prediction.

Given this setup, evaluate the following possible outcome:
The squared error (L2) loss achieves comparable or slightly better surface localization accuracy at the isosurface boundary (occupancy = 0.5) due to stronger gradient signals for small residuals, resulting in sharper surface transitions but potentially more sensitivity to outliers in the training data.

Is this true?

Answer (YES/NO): NO